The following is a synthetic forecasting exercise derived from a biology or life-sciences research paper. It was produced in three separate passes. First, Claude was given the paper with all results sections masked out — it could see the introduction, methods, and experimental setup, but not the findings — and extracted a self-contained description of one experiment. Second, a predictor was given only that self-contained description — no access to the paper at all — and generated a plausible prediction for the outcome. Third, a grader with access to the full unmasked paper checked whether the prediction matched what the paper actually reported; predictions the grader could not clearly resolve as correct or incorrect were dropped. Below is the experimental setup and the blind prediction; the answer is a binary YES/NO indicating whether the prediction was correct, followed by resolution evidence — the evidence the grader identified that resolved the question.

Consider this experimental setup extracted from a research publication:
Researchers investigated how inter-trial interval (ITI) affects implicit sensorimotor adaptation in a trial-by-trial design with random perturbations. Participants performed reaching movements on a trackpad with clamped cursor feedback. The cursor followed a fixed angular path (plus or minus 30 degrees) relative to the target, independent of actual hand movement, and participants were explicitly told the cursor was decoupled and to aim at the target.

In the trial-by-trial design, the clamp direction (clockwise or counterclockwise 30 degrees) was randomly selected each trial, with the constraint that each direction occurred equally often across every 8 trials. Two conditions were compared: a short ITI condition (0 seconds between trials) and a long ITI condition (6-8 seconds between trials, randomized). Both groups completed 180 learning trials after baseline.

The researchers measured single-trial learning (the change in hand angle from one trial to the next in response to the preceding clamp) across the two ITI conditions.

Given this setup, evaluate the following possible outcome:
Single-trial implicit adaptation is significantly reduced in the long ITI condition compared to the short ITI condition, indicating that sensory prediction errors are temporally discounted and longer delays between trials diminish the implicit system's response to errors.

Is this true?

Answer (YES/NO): YES